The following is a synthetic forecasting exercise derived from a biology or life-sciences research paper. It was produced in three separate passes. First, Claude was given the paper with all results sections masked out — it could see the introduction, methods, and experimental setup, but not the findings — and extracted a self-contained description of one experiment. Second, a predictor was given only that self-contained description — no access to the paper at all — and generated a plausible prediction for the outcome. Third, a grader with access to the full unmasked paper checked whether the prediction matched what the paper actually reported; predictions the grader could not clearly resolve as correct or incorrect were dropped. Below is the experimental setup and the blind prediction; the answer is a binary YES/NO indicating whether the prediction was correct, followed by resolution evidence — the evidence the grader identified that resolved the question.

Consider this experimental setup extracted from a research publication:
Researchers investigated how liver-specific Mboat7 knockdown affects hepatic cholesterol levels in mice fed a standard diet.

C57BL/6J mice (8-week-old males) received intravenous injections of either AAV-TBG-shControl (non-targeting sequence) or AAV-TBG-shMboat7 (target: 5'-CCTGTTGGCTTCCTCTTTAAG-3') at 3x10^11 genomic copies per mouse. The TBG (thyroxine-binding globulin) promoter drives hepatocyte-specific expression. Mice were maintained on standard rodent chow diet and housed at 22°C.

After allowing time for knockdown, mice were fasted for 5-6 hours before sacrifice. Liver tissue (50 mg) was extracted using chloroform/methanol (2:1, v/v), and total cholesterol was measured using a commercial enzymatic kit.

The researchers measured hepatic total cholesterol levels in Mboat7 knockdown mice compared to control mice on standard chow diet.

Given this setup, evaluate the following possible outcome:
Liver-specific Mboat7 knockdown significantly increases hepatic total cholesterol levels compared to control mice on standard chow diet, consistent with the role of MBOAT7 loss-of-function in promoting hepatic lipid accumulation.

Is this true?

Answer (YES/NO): YES